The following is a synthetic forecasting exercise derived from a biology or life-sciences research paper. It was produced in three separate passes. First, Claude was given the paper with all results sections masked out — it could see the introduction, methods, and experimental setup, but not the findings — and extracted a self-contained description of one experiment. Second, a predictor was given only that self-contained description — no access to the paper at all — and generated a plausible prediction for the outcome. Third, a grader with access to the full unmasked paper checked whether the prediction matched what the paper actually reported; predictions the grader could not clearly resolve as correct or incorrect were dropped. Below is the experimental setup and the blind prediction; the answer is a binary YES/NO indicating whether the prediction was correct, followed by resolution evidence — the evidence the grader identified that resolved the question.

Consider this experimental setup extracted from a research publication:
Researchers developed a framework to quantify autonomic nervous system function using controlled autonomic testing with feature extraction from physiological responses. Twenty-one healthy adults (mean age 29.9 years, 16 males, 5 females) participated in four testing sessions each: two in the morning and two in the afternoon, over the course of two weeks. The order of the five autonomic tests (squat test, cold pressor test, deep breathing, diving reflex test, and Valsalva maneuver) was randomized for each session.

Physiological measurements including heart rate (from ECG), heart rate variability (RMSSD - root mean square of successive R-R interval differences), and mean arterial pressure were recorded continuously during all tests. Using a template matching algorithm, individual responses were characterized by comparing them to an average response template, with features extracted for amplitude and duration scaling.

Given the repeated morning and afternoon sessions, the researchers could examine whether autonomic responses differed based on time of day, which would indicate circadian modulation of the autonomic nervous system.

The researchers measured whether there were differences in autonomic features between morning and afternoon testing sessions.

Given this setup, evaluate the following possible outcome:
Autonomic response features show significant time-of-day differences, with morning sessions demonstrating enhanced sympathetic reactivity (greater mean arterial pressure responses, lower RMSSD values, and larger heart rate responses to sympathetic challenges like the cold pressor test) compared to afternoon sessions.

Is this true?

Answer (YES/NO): NO